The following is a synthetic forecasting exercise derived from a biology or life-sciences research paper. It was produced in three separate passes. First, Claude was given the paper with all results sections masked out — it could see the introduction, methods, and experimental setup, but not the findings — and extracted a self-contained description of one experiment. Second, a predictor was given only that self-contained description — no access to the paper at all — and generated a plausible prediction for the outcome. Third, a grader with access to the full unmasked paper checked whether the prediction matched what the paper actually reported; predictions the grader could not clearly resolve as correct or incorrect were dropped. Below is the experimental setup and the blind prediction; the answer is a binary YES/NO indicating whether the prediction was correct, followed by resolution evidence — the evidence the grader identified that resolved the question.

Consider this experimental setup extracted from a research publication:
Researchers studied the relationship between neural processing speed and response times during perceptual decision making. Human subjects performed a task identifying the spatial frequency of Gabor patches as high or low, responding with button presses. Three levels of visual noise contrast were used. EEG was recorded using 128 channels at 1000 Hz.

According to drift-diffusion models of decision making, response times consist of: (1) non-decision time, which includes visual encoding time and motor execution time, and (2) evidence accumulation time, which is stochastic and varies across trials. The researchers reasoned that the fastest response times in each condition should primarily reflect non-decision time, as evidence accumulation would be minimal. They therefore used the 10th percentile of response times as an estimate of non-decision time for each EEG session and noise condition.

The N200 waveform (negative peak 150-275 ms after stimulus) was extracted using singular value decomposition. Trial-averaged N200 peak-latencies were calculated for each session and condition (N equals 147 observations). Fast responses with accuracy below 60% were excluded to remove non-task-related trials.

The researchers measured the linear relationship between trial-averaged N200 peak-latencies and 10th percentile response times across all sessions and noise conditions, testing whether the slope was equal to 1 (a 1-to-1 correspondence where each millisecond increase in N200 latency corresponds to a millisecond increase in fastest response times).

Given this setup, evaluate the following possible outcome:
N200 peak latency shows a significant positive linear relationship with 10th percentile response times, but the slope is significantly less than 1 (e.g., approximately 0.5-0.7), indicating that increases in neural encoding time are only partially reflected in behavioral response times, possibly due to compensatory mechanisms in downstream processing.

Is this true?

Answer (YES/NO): NO